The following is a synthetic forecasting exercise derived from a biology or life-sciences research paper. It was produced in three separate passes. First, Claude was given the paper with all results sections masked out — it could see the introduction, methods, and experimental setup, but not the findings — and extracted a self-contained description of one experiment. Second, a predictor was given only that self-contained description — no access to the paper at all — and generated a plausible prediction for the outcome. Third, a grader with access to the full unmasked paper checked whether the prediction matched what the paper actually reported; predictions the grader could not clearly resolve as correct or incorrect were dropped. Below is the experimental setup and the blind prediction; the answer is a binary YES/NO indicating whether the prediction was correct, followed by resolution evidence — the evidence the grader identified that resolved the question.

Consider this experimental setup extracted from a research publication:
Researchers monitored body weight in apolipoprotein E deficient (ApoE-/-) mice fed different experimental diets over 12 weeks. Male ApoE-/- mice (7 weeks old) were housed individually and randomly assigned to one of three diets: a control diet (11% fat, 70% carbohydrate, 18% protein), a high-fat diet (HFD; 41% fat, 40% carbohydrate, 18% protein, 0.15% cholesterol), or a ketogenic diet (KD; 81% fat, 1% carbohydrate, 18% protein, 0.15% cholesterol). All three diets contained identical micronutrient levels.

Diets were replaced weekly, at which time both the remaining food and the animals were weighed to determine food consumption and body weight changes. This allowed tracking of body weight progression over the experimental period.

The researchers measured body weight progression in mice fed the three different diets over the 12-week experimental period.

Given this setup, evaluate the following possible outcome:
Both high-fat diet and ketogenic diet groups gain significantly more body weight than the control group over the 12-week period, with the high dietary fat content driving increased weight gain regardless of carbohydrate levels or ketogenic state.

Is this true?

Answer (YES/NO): NO